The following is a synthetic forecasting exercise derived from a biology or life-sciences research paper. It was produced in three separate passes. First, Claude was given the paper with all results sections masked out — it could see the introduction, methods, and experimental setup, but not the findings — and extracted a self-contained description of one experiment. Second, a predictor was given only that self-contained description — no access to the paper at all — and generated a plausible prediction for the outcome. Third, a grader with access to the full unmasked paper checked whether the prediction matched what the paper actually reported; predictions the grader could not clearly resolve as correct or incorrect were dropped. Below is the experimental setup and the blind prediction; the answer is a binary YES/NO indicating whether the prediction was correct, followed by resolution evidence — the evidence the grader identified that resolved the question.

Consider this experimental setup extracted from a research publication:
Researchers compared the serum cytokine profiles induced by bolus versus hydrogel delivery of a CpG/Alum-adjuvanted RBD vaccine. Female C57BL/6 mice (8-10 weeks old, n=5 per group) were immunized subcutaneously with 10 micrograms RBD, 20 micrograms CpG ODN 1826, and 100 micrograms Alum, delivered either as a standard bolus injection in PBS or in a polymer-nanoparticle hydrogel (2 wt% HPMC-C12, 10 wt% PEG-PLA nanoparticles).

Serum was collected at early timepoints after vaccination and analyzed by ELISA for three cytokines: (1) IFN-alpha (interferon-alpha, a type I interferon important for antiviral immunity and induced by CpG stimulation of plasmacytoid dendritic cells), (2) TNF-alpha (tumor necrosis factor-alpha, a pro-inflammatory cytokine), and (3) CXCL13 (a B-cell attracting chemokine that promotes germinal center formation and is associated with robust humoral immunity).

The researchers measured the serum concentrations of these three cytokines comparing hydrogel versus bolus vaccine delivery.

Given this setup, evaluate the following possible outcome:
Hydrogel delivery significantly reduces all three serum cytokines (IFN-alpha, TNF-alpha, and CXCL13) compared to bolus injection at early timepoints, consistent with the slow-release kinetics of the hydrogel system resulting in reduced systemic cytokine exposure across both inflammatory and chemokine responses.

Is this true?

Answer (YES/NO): NO